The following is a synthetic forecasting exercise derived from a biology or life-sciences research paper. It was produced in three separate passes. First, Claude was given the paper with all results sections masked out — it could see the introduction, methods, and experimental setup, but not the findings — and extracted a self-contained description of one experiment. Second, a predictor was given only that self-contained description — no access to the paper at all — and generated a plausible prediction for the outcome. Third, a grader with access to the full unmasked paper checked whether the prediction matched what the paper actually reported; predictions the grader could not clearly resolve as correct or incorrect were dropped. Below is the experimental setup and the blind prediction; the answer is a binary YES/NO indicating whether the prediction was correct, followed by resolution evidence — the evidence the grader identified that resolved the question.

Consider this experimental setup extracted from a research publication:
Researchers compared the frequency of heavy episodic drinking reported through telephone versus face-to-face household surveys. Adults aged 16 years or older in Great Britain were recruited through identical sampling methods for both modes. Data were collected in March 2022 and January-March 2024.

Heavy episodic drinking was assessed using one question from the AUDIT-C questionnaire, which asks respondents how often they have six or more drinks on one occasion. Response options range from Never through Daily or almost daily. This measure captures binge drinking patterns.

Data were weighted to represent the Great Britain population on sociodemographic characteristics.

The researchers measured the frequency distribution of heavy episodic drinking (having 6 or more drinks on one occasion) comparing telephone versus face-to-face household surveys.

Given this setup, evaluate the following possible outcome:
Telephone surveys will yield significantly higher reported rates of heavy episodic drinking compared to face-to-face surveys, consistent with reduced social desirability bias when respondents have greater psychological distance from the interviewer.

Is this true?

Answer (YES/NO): YES